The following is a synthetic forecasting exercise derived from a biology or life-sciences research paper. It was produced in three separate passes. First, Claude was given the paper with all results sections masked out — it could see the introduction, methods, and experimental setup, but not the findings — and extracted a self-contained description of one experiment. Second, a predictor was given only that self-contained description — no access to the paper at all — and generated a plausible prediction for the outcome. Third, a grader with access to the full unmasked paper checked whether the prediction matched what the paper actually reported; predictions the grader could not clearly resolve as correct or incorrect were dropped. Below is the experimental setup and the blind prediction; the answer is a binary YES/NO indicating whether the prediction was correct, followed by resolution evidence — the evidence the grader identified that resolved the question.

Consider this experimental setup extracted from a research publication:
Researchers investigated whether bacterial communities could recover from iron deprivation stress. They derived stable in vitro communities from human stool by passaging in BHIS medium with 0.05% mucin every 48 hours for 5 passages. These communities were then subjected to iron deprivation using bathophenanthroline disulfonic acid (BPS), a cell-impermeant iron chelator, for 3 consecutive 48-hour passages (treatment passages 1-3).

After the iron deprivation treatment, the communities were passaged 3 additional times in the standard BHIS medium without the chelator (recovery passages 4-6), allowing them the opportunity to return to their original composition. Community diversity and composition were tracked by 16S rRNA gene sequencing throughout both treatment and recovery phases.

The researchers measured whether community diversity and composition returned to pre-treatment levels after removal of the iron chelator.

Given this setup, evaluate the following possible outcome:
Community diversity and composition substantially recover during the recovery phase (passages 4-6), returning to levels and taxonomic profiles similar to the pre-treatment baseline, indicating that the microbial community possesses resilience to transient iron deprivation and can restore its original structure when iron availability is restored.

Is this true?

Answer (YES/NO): NO